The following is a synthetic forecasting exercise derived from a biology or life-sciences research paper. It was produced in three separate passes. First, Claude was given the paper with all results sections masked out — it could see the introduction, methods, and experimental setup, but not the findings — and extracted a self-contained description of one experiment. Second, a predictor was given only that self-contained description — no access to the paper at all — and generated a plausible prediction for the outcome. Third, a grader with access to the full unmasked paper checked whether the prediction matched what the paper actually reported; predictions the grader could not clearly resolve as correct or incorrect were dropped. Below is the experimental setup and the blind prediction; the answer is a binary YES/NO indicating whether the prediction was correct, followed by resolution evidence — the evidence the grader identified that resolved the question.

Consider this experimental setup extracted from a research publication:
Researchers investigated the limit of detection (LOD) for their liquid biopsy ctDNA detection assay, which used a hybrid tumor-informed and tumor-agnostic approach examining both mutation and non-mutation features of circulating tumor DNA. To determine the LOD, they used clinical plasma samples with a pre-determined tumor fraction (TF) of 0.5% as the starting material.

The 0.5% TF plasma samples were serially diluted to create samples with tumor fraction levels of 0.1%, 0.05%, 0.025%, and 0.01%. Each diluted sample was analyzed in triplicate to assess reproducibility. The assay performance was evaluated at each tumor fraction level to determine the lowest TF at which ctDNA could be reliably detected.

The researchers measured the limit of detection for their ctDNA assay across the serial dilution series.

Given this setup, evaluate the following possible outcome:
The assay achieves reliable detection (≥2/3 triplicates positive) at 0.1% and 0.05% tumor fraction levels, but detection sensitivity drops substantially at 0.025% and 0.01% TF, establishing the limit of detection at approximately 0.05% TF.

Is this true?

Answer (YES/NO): NO